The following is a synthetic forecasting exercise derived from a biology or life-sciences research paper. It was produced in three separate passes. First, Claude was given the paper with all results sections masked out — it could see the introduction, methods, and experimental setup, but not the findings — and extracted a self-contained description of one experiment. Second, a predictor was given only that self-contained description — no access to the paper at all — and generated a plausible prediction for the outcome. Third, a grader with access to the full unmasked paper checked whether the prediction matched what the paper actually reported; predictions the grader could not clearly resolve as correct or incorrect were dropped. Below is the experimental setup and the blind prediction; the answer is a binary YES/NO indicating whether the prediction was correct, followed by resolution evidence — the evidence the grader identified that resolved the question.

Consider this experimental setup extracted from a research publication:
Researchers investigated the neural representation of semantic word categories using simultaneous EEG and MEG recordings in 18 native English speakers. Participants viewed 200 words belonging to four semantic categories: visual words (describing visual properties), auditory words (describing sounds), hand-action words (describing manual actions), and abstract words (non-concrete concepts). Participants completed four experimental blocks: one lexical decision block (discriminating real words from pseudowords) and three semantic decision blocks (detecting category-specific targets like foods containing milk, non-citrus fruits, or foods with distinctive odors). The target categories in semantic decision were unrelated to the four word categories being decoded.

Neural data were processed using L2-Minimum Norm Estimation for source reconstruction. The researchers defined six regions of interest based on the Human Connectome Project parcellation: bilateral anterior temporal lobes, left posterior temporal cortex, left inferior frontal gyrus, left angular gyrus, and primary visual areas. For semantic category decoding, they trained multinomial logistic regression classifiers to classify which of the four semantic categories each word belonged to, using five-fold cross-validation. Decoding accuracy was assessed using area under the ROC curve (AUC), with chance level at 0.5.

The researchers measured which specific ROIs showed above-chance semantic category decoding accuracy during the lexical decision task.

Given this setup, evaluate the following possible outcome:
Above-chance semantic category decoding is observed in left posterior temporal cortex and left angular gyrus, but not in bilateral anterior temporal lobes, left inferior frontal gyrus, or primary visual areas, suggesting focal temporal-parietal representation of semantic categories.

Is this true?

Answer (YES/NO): NO